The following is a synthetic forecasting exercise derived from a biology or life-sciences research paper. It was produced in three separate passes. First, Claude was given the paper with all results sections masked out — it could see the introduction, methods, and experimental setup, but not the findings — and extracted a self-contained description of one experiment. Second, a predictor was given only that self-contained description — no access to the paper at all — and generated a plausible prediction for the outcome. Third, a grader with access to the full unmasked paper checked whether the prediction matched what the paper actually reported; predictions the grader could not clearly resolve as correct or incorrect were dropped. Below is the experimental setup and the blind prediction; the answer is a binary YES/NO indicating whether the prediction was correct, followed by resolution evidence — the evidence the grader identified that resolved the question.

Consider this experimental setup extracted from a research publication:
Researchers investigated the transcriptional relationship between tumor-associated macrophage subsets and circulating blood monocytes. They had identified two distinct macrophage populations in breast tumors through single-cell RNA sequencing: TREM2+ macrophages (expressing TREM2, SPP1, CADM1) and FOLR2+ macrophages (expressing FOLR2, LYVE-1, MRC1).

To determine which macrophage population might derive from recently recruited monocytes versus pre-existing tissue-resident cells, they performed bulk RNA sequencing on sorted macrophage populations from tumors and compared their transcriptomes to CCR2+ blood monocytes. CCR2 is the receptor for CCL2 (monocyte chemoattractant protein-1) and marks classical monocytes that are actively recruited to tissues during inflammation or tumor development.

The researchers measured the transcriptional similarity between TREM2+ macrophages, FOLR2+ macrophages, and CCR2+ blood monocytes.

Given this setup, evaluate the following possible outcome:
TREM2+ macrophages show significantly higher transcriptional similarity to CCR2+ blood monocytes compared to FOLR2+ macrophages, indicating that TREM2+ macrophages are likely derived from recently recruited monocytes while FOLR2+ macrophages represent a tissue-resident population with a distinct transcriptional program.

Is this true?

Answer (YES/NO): YES